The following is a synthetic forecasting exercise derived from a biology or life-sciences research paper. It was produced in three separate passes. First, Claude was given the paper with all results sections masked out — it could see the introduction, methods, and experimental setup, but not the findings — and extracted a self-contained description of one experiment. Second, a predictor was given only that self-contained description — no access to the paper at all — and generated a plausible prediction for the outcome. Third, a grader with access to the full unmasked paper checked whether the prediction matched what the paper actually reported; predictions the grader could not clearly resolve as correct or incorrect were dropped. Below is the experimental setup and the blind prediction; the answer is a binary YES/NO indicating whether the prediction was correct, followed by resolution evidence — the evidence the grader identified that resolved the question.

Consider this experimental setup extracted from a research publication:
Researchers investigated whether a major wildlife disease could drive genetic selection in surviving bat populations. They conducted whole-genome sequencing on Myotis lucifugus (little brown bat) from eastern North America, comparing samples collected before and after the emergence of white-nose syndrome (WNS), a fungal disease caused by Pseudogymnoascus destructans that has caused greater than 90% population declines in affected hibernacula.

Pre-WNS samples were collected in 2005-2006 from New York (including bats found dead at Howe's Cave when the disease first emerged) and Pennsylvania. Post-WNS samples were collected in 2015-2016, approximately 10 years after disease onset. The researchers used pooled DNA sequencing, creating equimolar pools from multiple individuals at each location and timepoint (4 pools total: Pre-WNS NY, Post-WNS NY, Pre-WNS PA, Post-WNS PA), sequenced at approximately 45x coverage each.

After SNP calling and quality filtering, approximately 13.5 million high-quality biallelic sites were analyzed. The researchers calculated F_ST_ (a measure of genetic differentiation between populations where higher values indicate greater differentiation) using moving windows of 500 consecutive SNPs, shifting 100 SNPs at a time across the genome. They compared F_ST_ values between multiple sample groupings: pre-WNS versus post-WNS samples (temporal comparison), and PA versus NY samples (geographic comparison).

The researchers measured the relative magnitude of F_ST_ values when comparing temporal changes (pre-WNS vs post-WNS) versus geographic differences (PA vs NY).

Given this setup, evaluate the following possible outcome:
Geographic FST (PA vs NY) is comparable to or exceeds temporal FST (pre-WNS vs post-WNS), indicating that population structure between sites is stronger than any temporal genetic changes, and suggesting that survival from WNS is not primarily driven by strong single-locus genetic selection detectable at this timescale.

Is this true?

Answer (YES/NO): YES